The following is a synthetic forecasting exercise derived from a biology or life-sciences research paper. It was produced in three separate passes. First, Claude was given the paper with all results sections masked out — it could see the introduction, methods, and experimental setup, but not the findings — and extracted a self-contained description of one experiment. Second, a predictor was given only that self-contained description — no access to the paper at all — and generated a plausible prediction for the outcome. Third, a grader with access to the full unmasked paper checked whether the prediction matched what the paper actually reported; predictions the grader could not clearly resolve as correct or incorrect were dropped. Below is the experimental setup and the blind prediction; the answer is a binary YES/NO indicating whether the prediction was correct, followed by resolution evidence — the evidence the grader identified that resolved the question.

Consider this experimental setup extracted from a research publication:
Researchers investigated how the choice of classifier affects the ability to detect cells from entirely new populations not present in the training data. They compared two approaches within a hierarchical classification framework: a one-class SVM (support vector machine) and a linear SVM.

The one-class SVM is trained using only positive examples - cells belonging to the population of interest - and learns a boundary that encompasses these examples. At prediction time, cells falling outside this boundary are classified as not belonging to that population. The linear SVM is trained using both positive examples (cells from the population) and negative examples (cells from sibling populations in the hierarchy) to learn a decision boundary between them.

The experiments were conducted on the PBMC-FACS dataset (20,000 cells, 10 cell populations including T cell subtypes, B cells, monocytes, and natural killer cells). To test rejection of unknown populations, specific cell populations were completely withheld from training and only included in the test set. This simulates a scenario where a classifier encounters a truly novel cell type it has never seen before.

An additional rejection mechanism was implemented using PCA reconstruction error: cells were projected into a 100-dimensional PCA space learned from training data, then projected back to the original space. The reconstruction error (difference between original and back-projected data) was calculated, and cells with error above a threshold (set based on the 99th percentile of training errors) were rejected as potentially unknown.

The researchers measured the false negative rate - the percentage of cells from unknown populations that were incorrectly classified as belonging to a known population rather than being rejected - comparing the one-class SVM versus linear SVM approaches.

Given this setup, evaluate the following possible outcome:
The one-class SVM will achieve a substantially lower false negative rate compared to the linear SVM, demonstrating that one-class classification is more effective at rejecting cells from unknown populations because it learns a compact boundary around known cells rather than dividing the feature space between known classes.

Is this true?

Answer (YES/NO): YES